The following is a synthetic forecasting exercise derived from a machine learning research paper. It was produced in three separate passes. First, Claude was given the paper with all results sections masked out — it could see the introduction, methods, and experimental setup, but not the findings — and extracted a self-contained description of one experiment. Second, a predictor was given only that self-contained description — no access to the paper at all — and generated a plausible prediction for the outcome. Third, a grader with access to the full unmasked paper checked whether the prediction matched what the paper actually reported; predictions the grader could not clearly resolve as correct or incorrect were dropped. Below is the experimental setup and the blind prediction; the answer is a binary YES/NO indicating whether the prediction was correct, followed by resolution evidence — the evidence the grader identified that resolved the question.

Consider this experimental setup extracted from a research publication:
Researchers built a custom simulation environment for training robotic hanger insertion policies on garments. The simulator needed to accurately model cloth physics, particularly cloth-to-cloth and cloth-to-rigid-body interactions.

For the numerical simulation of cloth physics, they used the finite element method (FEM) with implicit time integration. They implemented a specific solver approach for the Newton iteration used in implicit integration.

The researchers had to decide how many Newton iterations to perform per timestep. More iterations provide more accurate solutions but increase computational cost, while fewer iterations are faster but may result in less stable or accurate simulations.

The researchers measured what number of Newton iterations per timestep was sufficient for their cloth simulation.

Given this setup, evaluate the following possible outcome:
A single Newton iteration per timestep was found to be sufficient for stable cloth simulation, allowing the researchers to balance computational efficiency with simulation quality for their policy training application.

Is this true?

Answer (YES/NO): YES